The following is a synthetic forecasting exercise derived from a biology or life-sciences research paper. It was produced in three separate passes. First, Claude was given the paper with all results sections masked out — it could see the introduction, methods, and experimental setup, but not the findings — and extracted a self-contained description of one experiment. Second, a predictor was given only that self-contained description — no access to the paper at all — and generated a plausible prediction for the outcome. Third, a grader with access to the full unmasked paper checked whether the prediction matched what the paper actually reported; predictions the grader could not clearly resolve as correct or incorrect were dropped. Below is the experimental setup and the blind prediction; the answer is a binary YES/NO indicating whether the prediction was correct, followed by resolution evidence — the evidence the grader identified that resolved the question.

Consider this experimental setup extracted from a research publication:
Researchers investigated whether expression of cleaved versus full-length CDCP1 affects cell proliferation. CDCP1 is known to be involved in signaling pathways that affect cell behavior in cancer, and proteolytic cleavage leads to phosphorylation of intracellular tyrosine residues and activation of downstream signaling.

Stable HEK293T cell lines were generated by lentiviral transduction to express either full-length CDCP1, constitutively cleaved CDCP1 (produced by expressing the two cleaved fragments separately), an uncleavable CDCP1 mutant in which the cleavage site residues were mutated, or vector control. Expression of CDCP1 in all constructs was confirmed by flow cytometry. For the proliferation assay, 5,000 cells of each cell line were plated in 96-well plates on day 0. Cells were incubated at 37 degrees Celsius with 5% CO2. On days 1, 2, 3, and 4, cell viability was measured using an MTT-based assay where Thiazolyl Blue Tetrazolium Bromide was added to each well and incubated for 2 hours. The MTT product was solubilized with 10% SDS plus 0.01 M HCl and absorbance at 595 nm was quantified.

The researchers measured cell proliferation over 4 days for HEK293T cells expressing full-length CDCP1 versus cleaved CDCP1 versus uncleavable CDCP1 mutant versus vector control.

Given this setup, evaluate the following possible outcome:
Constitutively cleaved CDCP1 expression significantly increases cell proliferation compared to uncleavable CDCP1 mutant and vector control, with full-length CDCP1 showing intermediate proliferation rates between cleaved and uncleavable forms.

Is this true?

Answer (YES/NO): NO